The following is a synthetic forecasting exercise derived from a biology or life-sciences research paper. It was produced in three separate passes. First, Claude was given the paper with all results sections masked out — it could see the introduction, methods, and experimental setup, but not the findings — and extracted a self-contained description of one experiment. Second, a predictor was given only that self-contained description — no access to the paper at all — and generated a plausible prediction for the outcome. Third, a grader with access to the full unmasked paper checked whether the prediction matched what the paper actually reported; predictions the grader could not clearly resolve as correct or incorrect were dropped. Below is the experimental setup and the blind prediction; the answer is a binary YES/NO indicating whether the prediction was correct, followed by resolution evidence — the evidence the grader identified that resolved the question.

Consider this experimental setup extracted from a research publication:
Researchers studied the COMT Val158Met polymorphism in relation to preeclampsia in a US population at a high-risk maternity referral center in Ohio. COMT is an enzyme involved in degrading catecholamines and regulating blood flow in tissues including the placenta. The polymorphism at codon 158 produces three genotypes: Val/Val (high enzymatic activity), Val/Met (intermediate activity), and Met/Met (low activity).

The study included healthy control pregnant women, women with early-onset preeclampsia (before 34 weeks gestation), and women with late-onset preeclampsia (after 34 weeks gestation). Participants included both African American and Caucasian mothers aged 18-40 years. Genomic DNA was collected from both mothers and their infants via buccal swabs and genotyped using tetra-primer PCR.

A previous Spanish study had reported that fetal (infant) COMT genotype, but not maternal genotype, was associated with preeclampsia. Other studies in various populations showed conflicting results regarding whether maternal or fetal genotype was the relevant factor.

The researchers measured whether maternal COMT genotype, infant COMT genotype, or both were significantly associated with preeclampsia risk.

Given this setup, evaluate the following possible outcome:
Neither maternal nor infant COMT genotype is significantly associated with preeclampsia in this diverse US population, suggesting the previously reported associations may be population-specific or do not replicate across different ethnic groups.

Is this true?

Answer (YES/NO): NO